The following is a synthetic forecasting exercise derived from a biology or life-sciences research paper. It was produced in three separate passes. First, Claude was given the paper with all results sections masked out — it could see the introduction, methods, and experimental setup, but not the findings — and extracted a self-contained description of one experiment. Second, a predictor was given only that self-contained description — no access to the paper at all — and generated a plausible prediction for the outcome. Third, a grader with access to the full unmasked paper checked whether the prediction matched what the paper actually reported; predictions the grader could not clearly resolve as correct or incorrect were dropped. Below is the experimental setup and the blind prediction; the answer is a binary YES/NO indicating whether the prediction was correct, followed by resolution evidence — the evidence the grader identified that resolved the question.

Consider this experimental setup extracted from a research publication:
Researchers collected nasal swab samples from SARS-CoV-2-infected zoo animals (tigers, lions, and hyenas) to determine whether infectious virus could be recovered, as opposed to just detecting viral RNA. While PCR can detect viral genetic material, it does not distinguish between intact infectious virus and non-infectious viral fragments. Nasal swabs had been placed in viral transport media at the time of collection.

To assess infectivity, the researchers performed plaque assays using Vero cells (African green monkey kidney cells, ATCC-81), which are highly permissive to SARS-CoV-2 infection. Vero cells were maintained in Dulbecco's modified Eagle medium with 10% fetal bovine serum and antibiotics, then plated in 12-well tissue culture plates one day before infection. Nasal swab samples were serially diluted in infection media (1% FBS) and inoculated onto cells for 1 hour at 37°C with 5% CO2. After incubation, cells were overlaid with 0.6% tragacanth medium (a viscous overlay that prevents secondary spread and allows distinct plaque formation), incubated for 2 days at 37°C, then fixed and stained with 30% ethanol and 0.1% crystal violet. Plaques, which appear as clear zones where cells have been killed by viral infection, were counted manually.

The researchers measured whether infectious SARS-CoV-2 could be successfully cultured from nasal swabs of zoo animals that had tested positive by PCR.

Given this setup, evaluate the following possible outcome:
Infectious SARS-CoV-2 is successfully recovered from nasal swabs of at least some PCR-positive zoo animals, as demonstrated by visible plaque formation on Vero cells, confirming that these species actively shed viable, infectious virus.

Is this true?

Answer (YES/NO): YES